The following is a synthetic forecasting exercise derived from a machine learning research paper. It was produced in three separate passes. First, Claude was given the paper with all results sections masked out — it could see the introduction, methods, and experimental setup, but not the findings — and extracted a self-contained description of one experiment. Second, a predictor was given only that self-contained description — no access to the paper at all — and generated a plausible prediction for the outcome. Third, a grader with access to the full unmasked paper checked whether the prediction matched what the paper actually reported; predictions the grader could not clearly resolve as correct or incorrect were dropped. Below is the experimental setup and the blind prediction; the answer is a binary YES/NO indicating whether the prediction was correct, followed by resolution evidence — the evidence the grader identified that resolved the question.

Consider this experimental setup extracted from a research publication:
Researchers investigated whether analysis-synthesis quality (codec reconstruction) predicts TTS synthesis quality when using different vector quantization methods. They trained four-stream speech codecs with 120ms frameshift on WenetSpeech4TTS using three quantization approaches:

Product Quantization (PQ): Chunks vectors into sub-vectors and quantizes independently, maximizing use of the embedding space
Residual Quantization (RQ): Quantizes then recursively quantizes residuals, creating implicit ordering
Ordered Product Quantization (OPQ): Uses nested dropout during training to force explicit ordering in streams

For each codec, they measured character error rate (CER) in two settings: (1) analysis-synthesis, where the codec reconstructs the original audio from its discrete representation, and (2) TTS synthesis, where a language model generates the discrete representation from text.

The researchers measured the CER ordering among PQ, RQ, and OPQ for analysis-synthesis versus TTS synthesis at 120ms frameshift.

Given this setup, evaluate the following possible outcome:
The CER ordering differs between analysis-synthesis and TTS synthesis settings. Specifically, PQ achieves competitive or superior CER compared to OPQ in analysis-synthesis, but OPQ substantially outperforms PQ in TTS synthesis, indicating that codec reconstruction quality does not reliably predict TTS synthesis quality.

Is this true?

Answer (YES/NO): YES